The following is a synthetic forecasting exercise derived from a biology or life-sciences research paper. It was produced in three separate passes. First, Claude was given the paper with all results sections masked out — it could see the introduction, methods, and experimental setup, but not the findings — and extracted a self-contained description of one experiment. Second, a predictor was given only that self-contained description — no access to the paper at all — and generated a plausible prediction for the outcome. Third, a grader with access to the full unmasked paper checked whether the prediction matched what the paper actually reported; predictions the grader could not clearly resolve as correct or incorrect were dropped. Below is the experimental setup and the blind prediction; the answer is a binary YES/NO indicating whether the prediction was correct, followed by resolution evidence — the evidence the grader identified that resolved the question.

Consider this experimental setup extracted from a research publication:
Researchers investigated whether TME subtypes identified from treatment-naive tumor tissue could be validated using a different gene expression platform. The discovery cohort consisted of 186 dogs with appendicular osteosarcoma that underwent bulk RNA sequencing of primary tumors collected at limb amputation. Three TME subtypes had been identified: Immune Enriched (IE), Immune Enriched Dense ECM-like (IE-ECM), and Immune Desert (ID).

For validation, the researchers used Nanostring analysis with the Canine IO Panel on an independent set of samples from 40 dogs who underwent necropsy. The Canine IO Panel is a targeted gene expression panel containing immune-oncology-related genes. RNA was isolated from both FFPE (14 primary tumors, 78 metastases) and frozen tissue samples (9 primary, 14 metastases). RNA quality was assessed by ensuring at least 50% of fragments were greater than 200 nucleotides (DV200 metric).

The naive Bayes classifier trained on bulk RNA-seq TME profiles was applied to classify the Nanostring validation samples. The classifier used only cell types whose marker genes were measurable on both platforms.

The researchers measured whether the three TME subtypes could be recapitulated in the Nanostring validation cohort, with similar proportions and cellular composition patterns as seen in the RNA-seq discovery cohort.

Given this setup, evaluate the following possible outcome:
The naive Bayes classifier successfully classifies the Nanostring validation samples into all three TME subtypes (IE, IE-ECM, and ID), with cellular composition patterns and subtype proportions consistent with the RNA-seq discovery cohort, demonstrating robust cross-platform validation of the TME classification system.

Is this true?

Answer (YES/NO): YES